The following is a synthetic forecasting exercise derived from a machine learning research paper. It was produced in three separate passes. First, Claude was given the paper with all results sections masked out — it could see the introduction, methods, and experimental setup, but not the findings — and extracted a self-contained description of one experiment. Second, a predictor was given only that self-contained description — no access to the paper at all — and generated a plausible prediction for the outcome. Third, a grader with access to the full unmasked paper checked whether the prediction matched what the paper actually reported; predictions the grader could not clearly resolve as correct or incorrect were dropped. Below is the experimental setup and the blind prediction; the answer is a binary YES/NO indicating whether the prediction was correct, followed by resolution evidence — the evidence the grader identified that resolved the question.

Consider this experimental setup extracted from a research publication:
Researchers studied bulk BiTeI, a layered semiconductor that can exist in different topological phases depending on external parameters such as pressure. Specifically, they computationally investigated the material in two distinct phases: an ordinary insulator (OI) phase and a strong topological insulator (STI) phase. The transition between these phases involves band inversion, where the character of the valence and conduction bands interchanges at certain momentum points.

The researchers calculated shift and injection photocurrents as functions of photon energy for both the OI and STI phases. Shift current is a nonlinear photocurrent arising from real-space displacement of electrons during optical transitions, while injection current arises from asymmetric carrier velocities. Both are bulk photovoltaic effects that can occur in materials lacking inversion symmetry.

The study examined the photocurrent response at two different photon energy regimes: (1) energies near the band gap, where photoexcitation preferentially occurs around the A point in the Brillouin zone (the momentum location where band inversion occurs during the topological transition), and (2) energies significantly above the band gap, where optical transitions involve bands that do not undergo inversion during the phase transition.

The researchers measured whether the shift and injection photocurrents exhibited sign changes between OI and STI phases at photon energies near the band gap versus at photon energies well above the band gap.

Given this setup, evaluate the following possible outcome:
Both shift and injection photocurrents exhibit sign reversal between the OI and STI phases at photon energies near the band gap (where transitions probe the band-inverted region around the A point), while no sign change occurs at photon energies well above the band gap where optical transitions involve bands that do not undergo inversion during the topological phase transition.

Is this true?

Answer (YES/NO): YES